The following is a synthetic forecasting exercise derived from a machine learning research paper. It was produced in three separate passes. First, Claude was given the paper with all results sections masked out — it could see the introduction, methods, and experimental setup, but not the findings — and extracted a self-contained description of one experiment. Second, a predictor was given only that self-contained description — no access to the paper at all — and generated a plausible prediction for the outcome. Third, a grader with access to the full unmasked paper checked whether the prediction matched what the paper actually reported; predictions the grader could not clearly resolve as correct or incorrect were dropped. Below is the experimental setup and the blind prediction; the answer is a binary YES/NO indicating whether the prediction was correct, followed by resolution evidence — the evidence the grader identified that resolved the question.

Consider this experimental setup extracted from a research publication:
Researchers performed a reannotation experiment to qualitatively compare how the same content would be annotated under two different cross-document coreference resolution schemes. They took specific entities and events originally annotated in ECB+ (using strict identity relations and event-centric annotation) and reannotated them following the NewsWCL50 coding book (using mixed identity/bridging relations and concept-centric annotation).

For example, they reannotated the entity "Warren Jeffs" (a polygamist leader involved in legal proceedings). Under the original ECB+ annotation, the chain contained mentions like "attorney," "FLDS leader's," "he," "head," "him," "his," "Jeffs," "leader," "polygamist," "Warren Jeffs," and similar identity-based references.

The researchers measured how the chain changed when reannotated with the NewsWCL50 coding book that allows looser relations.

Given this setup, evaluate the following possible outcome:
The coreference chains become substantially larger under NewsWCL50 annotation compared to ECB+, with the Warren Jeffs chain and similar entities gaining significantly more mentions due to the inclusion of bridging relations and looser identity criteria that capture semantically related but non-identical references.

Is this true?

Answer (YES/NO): YES